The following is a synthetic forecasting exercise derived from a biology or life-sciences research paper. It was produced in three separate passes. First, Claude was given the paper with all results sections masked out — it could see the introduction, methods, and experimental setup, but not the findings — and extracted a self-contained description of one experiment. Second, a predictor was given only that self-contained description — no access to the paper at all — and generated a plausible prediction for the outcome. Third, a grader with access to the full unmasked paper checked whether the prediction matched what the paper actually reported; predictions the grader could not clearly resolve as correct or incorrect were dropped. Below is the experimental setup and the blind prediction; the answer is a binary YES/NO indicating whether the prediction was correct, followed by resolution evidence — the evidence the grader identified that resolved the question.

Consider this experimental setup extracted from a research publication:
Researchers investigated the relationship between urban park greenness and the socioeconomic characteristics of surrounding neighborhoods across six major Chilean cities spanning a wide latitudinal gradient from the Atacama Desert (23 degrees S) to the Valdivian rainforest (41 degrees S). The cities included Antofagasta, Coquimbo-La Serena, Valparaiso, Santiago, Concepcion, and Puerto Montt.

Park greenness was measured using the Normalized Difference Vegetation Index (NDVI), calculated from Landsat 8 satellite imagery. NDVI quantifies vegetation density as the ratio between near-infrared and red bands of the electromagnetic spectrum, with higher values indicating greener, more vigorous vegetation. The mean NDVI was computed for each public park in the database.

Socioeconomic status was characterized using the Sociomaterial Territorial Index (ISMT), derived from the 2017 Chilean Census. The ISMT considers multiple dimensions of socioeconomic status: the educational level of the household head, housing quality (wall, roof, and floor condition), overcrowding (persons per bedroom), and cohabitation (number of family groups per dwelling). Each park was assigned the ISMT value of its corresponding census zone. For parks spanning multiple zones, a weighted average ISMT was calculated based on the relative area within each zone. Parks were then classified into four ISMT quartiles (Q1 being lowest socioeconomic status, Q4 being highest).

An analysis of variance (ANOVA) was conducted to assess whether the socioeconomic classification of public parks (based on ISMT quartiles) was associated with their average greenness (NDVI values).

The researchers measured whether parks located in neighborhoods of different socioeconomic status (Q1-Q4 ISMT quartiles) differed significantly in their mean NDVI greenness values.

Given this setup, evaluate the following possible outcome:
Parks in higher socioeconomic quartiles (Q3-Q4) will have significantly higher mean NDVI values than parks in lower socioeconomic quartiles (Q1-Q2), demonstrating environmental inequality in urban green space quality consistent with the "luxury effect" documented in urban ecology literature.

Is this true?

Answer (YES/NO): NO